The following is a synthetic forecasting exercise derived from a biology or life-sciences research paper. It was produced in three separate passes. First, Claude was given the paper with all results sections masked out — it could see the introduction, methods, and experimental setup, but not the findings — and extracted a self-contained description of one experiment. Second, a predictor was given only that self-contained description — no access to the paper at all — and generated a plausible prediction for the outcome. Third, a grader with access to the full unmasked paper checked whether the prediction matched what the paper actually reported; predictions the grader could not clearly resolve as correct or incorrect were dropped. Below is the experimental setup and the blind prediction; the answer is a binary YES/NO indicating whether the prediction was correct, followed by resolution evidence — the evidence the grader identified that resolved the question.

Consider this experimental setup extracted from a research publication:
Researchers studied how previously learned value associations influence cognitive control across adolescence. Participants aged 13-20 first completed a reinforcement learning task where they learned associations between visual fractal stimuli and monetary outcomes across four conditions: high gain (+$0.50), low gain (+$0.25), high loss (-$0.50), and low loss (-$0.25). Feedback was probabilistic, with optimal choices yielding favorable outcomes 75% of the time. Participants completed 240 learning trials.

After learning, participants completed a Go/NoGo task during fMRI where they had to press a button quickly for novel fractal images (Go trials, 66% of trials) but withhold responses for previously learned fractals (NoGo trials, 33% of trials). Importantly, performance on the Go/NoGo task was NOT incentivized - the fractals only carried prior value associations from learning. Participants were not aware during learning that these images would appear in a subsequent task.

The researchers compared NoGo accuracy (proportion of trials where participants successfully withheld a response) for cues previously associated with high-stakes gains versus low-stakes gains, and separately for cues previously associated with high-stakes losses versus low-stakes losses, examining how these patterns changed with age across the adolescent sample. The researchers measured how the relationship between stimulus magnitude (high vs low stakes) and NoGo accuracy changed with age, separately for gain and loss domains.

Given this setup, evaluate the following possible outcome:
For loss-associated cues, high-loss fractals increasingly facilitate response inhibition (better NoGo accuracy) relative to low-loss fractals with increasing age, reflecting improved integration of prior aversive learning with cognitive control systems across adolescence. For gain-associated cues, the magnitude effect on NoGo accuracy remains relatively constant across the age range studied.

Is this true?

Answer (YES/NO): NO